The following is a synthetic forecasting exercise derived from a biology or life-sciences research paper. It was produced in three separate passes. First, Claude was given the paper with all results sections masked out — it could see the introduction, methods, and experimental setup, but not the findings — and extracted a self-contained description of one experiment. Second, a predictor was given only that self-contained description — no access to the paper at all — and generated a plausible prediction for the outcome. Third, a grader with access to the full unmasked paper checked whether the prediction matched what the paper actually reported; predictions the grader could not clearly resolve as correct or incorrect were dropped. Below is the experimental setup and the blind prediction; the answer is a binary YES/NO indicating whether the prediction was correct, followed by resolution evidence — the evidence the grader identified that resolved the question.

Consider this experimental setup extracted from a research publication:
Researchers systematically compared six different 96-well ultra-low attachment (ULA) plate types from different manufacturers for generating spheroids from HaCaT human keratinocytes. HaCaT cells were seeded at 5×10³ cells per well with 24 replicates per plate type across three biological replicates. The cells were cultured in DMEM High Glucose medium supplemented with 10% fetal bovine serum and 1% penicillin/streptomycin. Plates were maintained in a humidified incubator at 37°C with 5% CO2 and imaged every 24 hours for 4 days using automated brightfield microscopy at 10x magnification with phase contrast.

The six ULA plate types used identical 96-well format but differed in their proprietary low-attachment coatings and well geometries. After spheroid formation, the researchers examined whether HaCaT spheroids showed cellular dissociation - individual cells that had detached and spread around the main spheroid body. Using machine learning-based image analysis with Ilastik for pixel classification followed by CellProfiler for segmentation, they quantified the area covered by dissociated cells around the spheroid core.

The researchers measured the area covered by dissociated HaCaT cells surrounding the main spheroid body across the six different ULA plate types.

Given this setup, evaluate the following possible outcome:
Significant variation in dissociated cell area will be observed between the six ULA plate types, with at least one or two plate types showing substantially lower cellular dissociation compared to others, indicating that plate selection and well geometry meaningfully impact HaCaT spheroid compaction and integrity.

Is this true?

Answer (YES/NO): YES